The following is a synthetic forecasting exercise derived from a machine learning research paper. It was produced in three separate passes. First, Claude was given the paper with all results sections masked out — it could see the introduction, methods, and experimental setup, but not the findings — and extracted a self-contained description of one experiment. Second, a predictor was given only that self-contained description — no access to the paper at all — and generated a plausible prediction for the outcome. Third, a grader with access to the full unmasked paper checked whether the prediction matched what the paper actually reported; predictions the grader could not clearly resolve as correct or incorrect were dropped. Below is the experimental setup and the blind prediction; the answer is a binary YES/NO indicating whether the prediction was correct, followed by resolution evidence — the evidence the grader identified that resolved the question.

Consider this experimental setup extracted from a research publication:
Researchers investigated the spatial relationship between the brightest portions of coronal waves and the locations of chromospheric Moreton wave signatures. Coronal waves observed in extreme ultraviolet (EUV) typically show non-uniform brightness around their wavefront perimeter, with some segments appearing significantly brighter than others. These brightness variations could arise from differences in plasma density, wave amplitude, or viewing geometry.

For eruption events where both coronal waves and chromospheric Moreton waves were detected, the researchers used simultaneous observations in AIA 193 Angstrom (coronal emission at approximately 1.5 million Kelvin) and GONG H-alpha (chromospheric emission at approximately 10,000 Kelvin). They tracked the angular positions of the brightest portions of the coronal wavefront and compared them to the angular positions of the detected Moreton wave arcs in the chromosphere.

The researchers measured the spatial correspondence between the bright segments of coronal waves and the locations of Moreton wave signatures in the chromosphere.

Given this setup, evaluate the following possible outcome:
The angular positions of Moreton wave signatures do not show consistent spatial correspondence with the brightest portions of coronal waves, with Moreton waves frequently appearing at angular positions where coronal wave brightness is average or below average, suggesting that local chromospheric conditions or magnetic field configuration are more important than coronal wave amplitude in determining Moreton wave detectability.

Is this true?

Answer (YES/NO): NO